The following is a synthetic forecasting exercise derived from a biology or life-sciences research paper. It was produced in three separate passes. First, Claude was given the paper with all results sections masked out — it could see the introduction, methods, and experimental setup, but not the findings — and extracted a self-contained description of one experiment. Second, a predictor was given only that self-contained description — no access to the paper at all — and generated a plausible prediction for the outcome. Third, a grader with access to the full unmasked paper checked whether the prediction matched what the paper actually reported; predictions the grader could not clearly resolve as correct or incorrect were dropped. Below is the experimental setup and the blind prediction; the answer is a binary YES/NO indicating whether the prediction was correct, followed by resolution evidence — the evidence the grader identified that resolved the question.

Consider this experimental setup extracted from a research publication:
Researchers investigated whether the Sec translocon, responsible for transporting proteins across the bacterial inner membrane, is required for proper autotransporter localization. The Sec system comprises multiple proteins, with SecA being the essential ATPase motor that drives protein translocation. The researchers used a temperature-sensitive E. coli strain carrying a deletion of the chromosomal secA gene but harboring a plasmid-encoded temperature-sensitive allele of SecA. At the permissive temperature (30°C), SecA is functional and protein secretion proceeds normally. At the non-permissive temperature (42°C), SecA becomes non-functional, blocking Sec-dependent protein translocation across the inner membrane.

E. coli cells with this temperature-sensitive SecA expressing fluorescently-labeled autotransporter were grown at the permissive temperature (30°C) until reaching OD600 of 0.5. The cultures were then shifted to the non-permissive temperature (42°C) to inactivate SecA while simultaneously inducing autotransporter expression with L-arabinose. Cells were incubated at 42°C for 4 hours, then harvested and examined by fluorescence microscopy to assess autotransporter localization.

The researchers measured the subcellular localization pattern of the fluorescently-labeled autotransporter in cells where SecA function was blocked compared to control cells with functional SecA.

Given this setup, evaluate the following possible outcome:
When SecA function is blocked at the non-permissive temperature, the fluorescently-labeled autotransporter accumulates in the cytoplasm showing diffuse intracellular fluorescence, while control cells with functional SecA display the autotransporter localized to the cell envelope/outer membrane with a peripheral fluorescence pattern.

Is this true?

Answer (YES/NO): NO